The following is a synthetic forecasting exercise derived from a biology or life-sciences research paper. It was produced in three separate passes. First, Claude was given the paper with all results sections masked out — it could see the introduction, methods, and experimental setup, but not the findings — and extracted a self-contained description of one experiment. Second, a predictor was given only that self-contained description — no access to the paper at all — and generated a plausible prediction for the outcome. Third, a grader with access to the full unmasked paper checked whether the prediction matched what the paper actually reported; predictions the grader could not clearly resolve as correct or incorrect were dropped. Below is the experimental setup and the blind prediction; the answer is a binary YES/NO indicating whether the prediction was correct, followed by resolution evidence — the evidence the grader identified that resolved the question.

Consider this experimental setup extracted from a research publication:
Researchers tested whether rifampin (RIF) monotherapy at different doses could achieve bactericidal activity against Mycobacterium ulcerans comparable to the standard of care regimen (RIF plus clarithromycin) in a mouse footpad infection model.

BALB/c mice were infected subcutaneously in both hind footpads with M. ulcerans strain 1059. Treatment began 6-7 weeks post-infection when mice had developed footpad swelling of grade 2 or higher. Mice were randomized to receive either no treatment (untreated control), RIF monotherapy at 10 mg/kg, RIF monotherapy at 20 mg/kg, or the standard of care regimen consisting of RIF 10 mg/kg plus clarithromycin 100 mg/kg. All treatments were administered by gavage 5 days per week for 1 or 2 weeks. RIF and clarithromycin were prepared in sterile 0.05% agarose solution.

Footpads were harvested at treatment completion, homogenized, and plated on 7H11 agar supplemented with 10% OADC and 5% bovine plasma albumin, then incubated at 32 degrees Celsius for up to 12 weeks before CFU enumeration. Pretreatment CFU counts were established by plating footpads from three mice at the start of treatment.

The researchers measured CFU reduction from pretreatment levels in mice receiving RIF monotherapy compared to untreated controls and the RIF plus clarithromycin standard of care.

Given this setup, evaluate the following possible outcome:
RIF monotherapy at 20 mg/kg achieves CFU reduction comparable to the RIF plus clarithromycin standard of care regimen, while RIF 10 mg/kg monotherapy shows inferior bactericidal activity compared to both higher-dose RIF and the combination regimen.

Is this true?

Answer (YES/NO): NO